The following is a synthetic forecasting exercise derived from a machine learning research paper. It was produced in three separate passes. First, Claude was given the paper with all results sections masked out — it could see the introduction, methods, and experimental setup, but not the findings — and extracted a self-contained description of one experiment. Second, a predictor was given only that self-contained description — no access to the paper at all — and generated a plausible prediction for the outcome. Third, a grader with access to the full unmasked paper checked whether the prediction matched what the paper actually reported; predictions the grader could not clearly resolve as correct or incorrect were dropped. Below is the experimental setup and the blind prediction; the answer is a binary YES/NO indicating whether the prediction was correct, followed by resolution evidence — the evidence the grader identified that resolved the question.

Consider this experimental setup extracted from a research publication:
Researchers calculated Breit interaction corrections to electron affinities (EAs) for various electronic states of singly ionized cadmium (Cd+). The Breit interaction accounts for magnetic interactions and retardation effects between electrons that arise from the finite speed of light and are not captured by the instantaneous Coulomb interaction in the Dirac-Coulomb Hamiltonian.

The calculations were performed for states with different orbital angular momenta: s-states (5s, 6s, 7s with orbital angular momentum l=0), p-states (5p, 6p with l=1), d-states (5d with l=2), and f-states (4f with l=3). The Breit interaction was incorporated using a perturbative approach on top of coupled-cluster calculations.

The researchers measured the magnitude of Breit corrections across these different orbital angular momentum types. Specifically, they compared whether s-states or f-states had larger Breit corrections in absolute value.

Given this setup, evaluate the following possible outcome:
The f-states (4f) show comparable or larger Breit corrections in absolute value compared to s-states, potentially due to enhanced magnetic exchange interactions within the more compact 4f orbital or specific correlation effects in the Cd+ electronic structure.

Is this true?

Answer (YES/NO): NO